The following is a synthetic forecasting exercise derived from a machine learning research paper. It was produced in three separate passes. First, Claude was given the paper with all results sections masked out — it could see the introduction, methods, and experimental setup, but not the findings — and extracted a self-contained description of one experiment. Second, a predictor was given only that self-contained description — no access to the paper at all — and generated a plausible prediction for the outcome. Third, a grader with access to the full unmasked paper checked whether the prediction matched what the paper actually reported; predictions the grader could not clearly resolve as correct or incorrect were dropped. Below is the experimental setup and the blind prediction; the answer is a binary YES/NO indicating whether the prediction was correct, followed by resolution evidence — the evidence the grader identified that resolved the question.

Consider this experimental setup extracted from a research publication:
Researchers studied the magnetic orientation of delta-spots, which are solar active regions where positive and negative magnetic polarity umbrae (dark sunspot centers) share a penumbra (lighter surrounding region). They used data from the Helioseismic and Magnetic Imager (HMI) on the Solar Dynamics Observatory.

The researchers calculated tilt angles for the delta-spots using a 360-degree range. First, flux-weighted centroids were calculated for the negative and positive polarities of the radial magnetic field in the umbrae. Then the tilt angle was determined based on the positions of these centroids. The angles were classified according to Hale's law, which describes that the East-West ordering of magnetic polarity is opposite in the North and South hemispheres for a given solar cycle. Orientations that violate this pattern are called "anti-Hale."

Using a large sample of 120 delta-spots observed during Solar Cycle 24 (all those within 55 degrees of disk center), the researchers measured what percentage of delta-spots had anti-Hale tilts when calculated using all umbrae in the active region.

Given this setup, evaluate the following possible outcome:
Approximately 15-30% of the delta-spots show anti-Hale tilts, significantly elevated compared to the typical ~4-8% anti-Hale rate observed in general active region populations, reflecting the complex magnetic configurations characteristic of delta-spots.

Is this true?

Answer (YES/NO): YES